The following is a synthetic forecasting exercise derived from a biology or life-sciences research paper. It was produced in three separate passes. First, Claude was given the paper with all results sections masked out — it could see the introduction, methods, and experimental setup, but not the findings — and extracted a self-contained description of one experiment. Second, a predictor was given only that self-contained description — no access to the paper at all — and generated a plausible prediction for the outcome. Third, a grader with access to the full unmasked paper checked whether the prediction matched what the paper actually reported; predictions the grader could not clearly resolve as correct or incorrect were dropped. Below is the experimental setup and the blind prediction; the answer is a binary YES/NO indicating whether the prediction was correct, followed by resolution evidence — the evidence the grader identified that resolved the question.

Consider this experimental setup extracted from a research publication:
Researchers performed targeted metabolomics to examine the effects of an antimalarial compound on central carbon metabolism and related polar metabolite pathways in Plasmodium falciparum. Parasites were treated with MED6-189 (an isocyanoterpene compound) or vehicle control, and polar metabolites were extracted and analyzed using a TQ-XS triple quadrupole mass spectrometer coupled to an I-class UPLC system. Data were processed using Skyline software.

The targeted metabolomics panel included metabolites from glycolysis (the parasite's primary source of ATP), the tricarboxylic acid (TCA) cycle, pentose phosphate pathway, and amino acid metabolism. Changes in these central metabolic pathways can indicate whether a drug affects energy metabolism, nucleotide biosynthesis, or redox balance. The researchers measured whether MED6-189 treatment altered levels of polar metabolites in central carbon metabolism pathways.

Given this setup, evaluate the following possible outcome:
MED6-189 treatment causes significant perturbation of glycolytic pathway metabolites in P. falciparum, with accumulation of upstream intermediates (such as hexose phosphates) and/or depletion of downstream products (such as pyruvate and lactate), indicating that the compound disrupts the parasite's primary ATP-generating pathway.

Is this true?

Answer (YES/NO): NO